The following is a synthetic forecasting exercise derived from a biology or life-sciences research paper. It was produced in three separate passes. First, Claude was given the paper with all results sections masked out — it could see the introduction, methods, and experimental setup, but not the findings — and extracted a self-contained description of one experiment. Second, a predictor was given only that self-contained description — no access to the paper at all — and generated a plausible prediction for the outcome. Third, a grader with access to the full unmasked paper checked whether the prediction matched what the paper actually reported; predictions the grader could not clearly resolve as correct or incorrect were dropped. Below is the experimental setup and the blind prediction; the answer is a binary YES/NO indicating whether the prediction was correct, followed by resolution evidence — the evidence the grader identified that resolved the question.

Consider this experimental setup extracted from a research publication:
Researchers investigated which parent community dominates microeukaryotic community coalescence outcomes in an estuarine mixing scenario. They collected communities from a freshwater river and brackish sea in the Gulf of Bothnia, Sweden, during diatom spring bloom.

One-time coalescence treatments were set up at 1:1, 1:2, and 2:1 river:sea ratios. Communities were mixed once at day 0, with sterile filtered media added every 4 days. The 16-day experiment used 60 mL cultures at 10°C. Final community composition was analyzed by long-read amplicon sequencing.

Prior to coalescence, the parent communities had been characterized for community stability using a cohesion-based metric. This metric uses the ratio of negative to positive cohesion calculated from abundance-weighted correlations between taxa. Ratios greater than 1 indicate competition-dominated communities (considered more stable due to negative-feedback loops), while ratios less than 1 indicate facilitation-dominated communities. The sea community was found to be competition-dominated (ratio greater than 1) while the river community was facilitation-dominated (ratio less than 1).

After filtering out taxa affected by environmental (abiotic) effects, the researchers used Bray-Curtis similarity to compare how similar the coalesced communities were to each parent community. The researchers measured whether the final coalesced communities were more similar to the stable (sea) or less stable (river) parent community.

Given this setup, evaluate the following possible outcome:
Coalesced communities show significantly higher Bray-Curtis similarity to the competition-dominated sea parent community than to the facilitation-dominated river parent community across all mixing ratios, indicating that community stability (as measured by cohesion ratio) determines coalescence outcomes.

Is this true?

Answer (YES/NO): NO